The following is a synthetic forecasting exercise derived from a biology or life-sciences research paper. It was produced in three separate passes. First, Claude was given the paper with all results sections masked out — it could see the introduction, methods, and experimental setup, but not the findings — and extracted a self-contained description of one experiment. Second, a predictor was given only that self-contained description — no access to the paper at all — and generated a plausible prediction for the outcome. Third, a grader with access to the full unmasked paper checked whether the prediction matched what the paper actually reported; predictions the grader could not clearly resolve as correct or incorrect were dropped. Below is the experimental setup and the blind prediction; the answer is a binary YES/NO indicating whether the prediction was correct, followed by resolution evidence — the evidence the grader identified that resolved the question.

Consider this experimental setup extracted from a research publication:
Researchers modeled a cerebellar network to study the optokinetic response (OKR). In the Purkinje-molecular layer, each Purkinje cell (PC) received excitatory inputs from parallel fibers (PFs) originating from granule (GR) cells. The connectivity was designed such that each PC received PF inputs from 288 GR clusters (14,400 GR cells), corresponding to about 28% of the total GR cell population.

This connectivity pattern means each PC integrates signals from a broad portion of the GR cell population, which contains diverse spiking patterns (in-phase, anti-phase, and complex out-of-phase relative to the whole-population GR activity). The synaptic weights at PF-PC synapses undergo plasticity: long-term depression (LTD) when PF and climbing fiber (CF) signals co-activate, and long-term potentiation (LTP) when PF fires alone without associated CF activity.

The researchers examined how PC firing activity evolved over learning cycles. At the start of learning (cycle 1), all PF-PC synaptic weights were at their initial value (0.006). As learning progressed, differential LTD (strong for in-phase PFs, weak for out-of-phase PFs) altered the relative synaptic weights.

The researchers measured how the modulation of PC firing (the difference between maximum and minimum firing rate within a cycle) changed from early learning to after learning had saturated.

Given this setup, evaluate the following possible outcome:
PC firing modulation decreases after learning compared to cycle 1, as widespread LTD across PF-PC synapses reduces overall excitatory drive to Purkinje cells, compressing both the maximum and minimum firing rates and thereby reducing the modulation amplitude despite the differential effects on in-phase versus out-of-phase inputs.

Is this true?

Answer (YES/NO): NO